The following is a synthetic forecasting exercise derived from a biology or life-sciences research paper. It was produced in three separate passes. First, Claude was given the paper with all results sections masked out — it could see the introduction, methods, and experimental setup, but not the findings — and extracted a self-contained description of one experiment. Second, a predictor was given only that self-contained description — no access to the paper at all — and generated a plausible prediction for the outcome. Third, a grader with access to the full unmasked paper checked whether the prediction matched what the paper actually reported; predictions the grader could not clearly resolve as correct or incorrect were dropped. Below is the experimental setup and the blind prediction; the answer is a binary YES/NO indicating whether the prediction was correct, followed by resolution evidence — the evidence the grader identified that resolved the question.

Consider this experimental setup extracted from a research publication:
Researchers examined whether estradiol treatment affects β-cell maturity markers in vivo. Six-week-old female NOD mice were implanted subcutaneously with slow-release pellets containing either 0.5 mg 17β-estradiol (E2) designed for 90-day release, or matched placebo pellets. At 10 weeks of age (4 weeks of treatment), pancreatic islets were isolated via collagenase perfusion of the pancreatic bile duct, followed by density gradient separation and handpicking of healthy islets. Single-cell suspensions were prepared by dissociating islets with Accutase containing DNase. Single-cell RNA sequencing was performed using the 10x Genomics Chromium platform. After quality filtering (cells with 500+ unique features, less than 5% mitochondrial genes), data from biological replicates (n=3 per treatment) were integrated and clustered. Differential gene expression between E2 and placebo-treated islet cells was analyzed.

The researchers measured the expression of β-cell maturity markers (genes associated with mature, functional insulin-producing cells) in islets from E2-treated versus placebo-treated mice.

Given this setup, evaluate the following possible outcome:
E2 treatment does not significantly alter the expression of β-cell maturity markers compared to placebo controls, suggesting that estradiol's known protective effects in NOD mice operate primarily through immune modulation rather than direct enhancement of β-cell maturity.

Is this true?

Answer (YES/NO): NO